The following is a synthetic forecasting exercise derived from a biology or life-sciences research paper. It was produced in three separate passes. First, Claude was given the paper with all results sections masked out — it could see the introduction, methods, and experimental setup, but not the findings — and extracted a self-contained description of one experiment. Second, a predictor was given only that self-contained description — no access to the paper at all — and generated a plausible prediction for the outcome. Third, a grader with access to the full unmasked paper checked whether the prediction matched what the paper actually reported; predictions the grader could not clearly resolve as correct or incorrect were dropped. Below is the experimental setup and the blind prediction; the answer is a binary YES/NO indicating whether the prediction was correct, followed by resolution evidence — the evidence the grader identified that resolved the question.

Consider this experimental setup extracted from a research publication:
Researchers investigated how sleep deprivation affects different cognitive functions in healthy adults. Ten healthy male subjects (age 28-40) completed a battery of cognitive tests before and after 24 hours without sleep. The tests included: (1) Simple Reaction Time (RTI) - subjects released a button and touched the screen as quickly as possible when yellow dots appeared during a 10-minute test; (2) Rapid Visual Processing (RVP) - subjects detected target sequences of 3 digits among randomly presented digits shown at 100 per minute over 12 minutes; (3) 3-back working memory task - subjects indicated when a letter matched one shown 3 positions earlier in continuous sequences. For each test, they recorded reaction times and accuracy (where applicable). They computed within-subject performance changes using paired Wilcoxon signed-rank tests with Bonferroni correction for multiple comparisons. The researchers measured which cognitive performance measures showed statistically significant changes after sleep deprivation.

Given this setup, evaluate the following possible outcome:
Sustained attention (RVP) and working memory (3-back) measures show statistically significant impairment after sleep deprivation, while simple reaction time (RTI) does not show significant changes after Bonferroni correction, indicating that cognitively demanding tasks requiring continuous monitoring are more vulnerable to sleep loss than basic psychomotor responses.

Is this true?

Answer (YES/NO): NO